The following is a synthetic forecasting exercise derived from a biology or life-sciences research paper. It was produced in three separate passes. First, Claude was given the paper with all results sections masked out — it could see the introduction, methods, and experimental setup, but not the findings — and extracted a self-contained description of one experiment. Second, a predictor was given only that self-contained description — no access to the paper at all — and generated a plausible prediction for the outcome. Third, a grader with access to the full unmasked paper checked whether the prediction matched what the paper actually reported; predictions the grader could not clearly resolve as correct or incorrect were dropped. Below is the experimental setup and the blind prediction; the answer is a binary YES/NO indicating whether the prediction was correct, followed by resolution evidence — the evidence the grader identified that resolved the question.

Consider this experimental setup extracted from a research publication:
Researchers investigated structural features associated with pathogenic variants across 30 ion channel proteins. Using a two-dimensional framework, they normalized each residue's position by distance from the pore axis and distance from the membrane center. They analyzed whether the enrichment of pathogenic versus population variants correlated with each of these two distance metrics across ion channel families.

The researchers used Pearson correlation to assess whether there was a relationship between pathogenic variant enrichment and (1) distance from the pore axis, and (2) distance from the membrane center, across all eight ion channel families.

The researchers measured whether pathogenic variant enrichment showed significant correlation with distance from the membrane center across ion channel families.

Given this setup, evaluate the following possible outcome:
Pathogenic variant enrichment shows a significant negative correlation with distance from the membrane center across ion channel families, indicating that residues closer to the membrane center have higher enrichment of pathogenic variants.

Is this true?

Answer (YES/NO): NO